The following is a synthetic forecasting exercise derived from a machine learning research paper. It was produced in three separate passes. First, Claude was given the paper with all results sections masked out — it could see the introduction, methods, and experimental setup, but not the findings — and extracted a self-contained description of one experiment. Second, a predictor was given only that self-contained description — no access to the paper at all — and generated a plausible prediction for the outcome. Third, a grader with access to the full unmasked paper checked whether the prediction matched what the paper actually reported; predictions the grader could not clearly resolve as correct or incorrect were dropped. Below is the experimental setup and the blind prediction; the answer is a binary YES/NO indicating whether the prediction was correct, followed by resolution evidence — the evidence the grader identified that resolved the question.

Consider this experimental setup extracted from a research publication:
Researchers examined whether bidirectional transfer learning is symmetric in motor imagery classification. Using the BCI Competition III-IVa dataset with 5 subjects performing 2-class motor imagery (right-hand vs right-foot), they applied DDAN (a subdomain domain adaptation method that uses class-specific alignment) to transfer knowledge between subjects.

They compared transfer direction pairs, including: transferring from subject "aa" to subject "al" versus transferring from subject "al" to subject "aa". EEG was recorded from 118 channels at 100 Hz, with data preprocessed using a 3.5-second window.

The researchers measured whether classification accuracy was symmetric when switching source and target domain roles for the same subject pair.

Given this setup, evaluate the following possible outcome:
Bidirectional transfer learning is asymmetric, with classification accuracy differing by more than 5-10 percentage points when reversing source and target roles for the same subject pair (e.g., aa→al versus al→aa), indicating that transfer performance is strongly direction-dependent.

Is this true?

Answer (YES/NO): YES